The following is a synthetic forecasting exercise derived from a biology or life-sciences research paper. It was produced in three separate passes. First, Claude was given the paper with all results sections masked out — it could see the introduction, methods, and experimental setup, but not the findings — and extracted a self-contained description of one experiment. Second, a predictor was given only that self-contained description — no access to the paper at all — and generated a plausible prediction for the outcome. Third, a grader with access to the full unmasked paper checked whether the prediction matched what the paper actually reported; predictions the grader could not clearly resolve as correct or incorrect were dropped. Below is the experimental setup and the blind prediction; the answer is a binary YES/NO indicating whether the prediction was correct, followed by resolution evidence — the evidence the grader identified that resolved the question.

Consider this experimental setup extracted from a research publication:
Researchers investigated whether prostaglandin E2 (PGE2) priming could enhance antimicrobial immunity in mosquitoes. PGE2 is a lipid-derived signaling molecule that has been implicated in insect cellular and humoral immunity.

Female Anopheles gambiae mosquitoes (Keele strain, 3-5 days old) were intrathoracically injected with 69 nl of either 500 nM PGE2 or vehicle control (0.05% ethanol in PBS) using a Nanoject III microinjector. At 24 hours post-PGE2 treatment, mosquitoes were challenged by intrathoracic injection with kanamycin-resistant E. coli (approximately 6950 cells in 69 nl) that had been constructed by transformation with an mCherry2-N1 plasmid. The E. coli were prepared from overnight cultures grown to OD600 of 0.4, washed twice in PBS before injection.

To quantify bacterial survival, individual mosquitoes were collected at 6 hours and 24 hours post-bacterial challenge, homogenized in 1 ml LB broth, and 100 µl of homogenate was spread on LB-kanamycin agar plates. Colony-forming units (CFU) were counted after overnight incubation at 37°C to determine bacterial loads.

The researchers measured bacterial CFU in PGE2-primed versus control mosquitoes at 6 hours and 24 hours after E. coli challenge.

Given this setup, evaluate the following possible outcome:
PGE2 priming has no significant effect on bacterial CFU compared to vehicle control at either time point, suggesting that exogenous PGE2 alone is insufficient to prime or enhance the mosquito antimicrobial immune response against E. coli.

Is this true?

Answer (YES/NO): NO